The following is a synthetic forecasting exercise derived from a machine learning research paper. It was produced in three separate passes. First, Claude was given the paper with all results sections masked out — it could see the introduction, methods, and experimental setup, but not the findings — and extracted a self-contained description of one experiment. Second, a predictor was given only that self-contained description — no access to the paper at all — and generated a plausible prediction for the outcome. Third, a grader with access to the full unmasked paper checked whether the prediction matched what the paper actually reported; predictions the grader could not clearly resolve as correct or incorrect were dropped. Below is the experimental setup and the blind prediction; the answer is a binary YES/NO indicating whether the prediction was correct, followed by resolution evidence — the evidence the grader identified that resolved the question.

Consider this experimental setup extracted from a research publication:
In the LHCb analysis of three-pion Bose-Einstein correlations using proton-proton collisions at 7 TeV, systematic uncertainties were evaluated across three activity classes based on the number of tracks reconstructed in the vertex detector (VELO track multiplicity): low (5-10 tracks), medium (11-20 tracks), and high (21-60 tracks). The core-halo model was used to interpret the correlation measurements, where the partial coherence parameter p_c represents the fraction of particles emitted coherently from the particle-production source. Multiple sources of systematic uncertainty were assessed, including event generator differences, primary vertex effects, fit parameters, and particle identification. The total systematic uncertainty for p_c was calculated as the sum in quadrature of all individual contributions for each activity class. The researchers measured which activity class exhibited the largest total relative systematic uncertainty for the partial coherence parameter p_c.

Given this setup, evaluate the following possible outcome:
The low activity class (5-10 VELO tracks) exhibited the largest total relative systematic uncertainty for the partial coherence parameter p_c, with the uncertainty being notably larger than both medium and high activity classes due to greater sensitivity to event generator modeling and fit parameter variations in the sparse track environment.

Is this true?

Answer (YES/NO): YES